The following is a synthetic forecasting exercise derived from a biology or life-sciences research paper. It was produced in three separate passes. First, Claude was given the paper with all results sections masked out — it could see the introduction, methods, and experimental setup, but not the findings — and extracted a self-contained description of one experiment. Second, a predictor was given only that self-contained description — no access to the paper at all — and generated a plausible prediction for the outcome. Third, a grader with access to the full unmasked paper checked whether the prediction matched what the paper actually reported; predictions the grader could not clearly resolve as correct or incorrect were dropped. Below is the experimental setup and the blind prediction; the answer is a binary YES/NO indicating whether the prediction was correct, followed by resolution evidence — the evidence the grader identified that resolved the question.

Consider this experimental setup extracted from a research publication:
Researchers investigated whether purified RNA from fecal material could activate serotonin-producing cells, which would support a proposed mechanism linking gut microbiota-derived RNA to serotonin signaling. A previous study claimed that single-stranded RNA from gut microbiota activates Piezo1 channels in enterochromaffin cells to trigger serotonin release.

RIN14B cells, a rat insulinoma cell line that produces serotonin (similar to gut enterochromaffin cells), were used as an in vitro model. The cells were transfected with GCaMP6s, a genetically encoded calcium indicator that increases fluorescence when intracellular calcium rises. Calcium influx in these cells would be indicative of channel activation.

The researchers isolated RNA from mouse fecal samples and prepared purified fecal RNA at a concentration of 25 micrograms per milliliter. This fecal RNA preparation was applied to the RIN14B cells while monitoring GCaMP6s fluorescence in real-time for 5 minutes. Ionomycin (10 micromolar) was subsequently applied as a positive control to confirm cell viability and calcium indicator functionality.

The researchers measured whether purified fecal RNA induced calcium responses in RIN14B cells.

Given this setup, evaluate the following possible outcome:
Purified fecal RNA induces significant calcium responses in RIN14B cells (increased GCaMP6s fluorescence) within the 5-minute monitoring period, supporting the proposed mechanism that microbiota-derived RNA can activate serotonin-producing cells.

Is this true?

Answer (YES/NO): YES